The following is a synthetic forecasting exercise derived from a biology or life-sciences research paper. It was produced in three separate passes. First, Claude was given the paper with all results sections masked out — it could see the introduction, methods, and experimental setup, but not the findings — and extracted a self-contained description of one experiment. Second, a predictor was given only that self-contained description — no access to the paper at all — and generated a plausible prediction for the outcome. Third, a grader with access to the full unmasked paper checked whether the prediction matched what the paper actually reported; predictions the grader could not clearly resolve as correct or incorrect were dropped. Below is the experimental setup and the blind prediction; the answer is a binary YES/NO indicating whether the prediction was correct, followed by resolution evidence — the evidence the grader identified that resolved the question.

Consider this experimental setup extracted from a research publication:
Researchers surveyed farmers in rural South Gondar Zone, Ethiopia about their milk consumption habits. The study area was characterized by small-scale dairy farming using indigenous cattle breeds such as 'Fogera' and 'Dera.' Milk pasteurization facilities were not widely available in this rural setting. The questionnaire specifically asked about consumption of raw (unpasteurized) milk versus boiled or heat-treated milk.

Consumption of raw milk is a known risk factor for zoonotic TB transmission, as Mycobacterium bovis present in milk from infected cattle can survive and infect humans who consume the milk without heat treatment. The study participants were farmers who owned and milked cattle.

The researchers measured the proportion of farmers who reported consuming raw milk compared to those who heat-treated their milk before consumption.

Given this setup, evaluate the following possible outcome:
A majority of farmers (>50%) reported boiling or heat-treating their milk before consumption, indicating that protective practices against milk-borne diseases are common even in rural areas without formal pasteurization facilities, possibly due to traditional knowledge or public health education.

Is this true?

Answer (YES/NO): NO